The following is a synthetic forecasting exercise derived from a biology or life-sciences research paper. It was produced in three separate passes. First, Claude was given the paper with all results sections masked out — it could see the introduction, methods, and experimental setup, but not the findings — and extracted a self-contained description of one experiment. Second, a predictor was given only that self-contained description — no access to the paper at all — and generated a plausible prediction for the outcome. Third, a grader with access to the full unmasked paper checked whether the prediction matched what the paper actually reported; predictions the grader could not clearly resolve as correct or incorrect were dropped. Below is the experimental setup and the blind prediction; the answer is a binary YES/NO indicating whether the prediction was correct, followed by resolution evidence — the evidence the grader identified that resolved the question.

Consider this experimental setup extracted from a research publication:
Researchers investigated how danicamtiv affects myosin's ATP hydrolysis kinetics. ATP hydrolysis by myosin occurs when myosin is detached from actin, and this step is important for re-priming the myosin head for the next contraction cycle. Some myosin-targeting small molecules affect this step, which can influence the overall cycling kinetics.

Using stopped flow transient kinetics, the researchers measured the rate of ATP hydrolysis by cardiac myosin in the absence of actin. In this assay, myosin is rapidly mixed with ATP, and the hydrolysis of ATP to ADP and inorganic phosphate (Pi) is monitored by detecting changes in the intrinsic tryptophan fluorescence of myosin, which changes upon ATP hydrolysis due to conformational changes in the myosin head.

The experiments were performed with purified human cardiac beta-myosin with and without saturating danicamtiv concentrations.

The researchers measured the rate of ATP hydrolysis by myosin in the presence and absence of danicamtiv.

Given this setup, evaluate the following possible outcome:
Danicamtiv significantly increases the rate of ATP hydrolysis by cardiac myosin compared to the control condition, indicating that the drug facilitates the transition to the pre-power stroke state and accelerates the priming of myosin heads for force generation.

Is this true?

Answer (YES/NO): NO